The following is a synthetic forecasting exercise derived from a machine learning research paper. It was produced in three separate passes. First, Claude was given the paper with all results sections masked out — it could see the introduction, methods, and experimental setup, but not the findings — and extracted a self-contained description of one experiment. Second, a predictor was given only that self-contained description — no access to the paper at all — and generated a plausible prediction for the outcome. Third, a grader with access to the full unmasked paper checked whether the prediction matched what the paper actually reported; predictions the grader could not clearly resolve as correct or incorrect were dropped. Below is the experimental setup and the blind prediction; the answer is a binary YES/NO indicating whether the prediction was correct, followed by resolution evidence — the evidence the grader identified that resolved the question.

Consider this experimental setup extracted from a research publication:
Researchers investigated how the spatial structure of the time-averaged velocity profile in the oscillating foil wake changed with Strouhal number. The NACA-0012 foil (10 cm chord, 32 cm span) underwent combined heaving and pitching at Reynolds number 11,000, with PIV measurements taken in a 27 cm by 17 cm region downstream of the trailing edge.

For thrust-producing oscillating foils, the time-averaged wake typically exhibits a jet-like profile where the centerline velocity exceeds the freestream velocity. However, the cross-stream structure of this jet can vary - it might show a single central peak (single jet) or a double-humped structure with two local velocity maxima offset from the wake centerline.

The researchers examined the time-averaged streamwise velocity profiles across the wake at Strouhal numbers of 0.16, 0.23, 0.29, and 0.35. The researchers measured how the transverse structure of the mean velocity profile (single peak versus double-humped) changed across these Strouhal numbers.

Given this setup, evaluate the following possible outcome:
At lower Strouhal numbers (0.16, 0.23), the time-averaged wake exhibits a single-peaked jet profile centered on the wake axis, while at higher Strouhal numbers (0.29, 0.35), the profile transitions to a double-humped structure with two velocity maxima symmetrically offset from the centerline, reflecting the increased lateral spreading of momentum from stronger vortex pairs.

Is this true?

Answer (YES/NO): NO